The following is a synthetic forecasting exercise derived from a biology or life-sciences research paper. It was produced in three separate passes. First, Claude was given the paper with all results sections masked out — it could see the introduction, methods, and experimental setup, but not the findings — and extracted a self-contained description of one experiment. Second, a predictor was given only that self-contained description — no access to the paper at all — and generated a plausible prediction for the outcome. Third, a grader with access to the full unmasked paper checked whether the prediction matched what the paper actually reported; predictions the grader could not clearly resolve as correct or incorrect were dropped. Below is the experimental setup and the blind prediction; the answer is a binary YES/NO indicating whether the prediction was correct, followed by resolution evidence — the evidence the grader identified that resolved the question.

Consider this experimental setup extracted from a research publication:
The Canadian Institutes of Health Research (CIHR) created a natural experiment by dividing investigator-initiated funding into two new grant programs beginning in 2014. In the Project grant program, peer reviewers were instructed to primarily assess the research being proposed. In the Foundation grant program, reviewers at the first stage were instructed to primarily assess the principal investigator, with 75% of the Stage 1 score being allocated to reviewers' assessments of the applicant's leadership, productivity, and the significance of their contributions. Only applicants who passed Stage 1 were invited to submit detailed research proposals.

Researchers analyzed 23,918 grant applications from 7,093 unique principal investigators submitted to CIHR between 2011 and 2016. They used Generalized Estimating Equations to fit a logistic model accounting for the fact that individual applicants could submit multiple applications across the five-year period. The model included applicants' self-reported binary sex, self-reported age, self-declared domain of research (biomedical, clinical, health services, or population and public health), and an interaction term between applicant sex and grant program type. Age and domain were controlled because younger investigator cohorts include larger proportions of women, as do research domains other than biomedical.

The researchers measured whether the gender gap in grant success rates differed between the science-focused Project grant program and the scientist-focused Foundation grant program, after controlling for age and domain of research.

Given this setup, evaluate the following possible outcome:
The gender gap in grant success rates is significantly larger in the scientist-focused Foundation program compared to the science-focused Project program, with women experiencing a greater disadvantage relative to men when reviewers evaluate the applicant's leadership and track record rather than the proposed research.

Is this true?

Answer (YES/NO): YES